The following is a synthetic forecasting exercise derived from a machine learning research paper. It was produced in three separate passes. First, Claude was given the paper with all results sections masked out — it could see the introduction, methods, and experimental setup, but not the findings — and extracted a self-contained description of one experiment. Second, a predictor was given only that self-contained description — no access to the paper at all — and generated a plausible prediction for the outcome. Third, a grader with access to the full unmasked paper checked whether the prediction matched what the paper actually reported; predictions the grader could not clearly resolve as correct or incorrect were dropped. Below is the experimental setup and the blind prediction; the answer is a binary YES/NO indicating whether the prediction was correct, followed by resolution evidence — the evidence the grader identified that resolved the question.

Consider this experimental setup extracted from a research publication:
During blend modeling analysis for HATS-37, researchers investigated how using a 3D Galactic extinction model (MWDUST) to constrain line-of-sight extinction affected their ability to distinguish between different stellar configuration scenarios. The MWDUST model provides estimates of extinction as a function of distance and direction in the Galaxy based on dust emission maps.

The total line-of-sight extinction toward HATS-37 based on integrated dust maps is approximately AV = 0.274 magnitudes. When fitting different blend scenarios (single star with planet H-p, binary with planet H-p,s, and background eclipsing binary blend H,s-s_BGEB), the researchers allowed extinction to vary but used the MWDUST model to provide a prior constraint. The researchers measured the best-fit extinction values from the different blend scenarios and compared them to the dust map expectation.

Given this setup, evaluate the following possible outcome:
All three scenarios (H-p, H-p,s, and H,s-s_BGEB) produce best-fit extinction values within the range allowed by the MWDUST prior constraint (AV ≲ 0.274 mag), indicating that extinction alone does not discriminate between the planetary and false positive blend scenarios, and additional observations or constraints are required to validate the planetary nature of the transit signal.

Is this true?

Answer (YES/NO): NO